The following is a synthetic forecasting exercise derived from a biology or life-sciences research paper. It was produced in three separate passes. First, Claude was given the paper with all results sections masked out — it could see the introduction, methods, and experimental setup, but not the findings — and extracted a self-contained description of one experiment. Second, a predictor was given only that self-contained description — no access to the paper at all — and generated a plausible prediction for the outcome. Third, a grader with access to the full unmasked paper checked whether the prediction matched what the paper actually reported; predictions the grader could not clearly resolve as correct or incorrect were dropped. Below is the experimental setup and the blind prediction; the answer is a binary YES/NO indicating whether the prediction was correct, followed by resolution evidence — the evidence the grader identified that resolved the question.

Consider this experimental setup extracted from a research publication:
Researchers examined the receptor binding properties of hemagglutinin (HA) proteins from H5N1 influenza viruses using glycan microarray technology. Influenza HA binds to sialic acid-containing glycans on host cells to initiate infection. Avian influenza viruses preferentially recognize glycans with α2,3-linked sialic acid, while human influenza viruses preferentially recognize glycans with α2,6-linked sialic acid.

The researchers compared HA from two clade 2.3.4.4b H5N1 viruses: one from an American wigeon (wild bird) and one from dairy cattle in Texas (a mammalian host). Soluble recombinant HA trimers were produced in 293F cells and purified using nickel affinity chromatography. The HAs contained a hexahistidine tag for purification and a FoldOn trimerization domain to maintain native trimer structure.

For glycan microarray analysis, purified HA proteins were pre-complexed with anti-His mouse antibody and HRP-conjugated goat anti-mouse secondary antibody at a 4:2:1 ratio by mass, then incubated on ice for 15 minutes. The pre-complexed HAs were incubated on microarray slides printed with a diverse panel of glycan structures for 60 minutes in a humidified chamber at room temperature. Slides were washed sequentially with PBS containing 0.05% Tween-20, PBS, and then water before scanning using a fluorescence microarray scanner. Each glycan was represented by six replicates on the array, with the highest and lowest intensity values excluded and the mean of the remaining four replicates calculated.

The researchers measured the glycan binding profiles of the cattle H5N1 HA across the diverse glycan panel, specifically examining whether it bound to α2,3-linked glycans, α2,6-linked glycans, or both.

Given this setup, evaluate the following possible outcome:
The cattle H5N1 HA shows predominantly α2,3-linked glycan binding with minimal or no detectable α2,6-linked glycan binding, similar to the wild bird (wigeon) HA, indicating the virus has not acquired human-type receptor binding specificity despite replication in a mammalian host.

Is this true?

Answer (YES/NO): YES